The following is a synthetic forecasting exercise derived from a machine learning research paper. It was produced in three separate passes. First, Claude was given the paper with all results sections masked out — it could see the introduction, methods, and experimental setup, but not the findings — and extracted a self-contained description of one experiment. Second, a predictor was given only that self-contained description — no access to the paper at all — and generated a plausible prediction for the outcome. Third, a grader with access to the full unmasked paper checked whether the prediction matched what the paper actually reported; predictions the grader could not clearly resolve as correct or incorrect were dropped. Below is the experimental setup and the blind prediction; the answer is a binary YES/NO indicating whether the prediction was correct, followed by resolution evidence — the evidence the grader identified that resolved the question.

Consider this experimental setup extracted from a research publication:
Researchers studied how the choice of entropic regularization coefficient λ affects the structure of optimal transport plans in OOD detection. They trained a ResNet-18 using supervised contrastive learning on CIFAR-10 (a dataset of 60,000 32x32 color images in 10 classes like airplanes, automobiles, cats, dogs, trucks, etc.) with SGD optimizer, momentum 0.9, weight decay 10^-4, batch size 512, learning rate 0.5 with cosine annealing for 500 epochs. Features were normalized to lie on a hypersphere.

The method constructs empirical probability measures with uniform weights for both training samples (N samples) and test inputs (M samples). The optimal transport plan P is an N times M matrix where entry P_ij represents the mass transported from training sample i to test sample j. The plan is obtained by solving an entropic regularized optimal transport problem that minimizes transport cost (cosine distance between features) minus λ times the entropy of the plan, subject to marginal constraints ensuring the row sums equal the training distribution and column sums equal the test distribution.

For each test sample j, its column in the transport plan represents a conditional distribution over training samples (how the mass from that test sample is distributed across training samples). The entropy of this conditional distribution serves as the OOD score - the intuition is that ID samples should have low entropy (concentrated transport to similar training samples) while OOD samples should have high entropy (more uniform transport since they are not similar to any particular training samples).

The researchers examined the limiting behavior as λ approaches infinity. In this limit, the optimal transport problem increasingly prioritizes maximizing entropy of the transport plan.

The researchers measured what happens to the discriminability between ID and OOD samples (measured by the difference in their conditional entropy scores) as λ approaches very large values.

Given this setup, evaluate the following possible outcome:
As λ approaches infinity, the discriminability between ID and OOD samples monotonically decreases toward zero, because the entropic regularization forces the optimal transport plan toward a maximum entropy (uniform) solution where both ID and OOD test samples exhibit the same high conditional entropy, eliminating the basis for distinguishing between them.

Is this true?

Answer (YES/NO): YES